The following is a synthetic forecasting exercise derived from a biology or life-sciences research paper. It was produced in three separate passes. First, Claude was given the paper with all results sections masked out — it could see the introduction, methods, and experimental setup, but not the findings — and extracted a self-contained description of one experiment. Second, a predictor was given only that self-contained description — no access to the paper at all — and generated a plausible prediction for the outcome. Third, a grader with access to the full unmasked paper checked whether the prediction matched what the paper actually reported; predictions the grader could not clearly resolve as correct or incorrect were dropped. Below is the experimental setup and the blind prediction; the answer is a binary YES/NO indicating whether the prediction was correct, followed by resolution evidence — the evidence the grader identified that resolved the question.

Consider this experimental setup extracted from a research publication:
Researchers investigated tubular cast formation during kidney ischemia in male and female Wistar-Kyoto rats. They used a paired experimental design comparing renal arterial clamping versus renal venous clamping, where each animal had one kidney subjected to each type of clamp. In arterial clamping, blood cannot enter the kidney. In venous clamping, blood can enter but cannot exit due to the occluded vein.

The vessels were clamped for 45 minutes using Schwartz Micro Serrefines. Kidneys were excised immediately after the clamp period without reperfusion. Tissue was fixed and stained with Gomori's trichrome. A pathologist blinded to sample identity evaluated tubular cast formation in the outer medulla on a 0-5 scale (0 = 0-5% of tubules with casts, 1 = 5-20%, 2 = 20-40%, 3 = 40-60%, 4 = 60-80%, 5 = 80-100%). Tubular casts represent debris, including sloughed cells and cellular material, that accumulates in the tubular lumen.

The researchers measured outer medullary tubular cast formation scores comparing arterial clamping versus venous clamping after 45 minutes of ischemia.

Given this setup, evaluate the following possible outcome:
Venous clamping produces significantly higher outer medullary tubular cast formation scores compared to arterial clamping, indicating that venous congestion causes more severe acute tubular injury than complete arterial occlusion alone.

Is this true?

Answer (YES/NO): YES